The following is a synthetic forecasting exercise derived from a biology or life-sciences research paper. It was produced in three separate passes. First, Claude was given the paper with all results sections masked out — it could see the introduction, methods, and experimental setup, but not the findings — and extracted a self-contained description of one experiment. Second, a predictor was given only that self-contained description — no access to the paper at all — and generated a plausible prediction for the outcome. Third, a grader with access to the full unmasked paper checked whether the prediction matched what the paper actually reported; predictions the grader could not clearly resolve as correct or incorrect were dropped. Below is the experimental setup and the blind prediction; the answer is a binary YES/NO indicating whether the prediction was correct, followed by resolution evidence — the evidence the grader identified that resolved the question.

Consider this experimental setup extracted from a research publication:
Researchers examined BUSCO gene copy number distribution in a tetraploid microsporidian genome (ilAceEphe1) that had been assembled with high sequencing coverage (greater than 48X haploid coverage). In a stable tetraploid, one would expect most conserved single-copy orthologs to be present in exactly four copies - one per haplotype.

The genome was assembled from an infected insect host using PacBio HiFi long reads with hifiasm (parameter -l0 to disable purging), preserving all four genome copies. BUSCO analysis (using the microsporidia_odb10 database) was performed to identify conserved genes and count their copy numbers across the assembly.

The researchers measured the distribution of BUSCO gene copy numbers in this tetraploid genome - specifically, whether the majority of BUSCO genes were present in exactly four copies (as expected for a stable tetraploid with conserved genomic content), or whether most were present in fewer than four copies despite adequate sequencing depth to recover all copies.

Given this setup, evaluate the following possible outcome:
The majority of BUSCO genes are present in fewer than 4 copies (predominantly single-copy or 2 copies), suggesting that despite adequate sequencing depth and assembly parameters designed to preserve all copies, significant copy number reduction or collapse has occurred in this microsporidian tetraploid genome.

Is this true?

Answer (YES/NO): YES